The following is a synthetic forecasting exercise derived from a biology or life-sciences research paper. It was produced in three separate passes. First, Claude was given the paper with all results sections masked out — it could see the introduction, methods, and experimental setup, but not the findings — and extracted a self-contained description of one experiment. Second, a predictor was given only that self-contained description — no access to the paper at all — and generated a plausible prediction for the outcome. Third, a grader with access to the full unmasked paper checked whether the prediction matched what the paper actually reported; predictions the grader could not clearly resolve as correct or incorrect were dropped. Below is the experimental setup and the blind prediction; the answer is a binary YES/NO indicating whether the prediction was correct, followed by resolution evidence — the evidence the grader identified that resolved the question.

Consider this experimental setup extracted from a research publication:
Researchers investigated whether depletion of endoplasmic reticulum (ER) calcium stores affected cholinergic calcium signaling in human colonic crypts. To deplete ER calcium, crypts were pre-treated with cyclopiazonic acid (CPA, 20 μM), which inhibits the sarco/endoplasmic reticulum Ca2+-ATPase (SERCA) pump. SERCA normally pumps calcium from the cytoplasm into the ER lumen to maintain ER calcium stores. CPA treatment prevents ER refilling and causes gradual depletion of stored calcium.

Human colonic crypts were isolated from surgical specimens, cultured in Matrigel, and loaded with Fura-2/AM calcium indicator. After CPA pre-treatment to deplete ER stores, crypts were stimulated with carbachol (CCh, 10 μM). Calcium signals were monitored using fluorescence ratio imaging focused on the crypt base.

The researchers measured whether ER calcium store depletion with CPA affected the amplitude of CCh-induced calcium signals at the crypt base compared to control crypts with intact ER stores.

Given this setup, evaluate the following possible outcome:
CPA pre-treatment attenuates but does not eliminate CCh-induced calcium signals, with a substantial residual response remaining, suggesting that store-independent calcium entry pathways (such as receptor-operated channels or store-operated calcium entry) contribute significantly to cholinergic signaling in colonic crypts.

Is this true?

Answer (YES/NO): NO